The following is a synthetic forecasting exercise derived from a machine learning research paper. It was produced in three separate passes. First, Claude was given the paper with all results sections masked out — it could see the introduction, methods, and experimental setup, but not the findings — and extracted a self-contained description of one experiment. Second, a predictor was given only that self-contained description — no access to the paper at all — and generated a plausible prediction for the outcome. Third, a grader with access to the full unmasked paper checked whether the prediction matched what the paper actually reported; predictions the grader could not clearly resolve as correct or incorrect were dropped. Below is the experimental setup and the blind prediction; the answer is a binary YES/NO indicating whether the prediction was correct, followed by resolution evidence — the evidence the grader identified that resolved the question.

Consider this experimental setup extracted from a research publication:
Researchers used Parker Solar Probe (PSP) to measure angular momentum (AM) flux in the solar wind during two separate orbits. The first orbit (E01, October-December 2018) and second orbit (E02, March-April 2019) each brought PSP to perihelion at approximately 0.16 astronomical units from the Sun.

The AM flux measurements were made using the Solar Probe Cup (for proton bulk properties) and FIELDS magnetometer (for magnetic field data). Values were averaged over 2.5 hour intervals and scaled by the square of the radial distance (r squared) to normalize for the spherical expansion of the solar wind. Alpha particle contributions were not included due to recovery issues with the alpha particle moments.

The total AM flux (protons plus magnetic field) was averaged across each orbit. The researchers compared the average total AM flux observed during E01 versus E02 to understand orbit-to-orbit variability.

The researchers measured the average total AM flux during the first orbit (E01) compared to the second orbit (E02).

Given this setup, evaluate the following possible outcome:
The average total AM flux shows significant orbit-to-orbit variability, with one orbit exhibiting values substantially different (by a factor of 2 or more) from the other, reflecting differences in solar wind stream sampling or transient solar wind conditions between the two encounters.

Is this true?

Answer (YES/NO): NO